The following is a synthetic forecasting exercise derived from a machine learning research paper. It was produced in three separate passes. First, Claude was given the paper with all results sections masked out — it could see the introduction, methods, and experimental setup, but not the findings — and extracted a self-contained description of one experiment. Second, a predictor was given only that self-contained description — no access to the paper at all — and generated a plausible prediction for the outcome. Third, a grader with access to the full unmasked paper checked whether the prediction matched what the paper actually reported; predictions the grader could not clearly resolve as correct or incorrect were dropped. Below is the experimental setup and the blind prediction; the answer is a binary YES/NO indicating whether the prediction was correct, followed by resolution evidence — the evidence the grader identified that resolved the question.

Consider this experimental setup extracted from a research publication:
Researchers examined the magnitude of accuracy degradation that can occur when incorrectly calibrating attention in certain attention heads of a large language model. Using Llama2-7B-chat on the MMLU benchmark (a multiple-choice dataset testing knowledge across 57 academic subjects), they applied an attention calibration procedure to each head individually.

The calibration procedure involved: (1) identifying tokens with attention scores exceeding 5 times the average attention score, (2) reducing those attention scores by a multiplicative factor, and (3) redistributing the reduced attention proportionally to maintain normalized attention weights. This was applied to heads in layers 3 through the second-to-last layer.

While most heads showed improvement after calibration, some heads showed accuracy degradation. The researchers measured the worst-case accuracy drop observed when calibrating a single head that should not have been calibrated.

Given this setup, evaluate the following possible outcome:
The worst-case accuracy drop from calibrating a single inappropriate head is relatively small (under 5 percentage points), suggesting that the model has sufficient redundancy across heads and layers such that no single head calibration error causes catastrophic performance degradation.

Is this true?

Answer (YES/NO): YES